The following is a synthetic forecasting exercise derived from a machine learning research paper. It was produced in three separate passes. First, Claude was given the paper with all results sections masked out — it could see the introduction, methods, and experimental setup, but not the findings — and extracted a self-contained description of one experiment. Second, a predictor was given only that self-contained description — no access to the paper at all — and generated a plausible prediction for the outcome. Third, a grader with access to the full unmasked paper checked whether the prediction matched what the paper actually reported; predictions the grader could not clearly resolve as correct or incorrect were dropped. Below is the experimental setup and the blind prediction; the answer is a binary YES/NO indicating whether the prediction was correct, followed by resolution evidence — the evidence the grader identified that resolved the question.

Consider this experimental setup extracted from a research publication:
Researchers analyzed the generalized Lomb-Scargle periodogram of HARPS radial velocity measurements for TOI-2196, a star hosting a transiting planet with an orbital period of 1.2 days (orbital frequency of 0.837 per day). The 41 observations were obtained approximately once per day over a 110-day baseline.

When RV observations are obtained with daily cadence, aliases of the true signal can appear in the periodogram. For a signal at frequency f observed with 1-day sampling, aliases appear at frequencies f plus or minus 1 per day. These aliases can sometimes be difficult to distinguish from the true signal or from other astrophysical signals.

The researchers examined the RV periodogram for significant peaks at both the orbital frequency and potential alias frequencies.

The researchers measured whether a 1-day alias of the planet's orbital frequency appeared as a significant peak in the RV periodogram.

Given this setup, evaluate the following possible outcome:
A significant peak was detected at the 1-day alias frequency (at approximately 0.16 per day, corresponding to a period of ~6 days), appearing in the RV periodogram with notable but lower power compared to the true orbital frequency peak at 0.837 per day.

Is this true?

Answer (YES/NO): YES